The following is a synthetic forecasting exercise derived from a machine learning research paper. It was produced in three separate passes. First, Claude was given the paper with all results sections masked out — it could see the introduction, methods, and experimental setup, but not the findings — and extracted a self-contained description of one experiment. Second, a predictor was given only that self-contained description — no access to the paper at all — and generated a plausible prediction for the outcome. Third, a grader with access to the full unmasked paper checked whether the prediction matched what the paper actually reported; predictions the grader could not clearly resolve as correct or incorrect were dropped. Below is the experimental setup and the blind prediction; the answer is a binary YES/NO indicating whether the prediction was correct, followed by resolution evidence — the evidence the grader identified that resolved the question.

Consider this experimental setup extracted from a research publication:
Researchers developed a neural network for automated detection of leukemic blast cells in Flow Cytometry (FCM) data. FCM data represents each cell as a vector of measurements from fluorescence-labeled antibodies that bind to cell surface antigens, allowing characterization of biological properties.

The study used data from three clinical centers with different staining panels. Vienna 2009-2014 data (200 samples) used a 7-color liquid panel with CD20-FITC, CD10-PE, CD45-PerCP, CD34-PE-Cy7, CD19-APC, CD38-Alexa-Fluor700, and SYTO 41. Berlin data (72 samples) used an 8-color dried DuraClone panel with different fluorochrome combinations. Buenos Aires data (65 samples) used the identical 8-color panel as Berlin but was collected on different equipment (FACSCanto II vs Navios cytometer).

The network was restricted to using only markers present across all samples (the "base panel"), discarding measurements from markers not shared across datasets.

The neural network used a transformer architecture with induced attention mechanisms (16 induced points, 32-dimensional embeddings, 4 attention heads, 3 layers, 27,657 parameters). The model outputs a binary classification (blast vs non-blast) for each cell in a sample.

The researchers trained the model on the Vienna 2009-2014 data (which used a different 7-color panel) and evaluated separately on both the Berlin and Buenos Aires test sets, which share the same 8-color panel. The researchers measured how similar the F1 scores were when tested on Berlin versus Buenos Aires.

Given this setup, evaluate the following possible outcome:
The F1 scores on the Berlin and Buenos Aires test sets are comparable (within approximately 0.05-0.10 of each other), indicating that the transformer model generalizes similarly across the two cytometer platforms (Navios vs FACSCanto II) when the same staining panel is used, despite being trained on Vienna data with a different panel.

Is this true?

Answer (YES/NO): YES